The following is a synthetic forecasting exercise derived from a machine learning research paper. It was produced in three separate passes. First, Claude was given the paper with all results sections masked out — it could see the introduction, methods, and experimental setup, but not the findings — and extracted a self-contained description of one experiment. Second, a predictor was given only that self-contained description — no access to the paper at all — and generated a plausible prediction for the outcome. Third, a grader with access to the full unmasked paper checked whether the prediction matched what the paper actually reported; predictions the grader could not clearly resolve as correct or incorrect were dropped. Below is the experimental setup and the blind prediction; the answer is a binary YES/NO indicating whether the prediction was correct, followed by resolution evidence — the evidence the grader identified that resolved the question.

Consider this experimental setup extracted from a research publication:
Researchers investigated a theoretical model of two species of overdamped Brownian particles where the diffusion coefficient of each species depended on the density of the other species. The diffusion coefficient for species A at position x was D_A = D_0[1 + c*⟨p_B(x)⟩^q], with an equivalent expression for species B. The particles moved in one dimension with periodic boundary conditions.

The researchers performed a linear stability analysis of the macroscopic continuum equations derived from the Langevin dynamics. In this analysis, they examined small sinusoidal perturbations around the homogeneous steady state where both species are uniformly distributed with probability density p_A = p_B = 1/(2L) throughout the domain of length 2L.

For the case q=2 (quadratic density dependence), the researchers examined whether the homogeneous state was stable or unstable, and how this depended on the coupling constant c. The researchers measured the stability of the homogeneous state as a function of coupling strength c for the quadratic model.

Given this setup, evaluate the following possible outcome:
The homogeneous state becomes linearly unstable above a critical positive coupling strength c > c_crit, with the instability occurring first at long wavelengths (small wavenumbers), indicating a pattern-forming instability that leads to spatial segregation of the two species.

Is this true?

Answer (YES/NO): NO